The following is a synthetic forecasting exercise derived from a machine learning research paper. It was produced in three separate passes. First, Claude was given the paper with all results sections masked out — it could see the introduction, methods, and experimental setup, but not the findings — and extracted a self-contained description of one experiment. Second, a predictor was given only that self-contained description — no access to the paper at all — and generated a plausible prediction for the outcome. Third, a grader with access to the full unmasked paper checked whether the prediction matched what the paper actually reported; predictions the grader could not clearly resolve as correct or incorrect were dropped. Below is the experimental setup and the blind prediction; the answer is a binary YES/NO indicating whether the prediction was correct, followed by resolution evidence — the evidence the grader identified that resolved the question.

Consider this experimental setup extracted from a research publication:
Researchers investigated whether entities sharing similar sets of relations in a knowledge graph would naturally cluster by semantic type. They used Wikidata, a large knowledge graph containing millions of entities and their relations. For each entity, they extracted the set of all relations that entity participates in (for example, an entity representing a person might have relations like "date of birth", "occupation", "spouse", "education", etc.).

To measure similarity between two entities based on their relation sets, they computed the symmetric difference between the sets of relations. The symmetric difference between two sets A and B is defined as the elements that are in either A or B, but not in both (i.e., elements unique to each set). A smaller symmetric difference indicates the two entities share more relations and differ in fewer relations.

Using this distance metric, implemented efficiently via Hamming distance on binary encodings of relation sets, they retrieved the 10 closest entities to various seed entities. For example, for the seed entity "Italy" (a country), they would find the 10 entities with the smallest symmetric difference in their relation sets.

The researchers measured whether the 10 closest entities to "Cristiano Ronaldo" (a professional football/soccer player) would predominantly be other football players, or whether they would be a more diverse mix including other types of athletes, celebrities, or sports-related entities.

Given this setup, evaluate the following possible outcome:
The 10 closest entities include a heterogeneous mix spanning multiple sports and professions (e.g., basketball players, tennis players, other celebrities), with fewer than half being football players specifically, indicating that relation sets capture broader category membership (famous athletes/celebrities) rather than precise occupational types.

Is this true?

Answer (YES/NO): NO